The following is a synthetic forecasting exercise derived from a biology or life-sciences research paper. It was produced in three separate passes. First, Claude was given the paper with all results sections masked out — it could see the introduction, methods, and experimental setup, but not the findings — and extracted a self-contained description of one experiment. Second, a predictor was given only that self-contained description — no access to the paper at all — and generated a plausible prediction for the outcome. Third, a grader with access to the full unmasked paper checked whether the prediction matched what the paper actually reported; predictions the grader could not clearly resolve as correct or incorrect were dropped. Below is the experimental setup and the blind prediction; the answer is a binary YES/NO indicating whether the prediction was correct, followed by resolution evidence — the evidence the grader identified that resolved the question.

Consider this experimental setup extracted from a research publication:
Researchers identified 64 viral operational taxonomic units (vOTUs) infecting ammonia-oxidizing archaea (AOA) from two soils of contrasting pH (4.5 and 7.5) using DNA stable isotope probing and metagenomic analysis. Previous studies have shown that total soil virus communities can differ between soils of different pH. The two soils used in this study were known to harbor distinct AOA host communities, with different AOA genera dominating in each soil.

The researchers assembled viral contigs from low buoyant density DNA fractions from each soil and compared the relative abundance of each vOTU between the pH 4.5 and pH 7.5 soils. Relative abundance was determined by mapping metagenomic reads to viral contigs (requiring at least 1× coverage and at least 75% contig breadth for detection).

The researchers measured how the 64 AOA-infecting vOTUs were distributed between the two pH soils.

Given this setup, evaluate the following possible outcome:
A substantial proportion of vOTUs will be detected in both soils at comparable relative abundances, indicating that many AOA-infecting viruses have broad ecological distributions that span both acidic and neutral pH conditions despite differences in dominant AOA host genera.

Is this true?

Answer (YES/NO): NO